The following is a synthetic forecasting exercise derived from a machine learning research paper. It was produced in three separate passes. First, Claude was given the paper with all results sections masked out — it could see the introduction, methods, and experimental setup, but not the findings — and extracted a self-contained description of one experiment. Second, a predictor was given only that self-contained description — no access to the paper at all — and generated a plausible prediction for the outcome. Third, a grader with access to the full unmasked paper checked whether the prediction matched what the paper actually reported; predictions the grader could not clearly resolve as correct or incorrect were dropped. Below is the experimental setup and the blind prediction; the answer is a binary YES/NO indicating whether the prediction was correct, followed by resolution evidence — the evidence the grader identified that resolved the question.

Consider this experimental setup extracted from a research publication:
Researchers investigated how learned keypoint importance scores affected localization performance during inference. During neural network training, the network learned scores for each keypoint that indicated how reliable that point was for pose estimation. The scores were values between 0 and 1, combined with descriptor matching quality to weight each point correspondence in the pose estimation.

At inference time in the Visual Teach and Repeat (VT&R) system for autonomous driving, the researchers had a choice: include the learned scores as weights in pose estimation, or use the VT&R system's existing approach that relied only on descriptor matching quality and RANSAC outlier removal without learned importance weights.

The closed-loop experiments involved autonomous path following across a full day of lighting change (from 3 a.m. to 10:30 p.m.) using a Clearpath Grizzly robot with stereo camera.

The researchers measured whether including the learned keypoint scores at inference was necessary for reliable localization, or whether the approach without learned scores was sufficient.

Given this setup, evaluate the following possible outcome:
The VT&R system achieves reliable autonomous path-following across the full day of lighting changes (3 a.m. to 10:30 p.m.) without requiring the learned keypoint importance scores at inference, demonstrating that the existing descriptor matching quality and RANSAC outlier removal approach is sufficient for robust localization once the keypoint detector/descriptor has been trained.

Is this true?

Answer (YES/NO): YES